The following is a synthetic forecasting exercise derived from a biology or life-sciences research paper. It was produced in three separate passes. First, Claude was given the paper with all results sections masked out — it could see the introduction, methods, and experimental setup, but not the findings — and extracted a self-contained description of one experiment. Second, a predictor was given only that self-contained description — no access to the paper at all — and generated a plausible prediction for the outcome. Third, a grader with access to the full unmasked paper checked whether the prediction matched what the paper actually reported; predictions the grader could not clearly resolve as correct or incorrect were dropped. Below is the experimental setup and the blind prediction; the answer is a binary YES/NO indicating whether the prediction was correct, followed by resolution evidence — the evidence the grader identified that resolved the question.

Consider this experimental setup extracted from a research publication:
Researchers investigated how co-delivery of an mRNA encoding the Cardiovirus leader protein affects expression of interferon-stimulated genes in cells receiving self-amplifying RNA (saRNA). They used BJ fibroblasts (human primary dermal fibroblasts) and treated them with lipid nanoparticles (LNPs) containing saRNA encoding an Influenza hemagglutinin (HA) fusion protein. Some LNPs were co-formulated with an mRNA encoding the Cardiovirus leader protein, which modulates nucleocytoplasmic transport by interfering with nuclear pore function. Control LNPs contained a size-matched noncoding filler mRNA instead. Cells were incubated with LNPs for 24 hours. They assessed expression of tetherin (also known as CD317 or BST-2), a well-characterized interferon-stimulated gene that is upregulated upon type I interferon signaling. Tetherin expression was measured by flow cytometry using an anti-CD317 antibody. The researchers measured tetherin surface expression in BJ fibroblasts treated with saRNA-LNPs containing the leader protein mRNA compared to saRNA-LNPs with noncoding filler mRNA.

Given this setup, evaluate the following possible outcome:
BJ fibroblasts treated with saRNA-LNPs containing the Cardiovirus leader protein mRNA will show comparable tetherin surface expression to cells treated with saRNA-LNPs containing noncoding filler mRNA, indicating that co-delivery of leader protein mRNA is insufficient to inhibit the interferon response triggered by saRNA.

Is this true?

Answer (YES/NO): NO